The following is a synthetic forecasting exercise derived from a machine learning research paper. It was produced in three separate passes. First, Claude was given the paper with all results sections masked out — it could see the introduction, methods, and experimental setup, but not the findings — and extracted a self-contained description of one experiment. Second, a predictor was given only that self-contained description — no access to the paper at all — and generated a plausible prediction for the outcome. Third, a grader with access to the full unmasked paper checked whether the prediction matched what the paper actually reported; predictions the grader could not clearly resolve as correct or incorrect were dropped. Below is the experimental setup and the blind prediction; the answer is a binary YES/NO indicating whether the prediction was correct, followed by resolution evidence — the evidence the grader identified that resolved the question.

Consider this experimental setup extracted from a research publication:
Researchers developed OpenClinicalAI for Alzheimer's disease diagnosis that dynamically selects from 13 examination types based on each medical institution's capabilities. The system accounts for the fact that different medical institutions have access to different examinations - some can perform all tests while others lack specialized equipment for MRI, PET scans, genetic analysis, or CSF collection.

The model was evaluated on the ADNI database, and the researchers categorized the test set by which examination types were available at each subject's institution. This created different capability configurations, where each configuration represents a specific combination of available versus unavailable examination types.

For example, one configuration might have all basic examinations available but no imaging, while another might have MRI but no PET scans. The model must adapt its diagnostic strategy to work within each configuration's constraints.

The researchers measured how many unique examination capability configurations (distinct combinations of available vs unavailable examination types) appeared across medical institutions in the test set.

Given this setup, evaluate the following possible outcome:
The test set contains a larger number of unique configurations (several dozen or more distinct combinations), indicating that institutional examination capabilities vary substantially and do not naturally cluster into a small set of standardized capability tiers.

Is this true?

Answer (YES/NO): YES